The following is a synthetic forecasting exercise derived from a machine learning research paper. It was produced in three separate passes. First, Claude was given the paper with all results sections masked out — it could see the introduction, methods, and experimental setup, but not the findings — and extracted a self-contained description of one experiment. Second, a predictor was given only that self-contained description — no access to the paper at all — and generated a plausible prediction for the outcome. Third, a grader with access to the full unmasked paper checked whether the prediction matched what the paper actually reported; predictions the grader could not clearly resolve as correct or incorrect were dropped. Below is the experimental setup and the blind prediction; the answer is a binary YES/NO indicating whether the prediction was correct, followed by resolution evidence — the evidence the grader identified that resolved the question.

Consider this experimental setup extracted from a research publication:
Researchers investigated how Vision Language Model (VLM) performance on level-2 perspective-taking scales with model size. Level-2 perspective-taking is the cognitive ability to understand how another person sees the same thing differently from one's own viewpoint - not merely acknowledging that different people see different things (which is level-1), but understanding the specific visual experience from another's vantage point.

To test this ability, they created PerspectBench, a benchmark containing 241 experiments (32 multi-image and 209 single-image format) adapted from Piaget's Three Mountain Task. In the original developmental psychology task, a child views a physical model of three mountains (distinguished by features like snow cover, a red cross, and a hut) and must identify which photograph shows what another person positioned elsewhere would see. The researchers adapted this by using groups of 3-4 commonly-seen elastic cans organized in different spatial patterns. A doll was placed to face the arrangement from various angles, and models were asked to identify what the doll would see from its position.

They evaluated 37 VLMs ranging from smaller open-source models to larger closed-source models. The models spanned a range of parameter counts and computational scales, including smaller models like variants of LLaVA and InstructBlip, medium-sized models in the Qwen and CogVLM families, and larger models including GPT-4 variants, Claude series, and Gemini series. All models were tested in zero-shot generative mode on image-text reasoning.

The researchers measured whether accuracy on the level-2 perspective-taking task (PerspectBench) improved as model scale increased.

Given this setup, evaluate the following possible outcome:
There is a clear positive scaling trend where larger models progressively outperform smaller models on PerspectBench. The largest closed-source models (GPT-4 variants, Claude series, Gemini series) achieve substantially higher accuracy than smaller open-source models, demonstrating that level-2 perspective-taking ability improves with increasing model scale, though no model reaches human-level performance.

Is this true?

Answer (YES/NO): NO